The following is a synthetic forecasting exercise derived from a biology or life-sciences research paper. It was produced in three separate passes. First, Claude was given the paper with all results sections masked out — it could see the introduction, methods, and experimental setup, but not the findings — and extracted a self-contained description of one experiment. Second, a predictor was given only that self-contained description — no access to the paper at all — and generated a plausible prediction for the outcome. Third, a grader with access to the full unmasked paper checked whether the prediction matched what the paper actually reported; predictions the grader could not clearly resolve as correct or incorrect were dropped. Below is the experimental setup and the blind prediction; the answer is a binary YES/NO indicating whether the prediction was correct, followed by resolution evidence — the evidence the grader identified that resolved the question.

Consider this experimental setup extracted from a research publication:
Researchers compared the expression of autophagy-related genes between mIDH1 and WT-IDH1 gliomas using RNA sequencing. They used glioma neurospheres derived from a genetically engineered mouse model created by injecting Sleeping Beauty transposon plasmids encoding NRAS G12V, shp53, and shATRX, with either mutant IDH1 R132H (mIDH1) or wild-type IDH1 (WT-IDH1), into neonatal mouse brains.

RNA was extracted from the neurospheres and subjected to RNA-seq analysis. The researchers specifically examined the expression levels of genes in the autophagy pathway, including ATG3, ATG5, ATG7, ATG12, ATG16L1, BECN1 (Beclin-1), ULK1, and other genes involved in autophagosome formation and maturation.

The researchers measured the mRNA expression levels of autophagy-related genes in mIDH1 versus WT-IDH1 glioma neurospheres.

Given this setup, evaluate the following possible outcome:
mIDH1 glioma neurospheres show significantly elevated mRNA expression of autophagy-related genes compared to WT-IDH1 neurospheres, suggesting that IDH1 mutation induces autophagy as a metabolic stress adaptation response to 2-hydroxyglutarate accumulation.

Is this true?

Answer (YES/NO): YES